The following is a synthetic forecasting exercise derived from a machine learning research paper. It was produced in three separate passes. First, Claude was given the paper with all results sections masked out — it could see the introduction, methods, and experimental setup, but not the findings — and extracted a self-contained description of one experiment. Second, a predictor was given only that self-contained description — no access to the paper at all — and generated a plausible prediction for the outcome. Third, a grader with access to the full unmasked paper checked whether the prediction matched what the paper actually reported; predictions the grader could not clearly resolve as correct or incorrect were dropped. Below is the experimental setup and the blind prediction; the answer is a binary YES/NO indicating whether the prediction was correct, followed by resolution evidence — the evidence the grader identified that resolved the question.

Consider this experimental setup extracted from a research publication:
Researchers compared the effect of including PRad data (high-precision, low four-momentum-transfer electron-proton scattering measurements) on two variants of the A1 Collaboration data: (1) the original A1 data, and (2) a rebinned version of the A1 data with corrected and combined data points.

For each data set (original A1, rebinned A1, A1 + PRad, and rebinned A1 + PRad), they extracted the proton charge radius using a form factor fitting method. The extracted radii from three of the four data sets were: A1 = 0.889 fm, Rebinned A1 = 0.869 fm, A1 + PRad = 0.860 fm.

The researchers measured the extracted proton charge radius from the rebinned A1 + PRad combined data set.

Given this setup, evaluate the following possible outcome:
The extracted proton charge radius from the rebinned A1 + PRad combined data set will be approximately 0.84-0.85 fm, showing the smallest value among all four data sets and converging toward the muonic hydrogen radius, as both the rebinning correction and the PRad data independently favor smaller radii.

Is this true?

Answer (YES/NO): YES